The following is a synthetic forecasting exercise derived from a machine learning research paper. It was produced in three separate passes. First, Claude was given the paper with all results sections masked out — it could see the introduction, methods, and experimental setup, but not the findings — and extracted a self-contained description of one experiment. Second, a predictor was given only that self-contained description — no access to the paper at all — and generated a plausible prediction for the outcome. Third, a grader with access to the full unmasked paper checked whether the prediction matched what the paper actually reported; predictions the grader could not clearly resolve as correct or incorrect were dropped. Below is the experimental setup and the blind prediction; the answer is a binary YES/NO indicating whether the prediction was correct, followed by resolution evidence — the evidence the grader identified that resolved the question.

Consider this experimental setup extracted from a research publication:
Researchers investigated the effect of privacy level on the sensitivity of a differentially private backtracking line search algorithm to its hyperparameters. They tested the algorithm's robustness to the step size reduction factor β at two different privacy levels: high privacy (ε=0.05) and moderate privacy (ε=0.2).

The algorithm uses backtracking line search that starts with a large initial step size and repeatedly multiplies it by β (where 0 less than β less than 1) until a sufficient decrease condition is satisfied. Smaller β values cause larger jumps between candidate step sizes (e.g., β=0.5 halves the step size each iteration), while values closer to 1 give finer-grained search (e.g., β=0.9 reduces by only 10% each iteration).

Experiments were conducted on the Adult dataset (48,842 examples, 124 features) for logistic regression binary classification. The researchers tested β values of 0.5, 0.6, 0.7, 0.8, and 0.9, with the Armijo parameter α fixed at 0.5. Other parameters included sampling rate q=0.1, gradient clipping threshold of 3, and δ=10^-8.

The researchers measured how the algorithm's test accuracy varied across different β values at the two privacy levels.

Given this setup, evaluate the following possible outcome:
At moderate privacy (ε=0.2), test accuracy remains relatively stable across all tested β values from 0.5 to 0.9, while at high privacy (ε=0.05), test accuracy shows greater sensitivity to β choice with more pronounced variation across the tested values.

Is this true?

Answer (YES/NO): YES